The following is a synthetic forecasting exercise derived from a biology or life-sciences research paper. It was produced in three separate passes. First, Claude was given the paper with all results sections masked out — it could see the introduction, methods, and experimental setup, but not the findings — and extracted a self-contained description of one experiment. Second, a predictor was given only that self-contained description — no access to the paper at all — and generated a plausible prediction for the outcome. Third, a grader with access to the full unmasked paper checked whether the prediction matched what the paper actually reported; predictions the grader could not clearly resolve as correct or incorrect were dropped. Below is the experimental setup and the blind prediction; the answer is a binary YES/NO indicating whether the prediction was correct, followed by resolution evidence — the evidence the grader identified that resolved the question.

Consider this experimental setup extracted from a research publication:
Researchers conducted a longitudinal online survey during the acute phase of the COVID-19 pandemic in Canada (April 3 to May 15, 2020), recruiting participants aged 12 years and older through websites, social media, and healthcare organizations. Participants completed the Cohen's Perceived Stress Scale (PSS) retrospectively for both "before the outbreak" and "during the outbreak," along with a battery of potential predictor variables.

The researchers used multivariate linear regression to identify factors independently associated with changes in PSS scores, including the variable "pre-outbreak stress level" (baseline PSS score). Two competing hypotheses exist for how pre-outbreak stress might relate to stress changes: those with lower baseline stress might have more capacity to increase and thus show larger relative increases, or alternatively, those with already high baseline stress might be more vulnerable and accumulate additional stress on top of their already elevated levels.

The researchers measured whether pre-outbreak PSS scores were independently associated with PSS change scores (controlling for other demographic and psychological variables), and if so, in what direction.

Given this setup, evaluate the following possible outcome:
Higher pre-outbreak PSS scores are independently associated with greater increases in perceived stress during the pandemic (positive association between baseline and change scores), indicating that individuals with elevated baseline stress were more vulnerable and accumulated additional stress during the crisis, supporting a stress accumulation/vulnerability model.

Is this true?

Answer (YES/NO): NO